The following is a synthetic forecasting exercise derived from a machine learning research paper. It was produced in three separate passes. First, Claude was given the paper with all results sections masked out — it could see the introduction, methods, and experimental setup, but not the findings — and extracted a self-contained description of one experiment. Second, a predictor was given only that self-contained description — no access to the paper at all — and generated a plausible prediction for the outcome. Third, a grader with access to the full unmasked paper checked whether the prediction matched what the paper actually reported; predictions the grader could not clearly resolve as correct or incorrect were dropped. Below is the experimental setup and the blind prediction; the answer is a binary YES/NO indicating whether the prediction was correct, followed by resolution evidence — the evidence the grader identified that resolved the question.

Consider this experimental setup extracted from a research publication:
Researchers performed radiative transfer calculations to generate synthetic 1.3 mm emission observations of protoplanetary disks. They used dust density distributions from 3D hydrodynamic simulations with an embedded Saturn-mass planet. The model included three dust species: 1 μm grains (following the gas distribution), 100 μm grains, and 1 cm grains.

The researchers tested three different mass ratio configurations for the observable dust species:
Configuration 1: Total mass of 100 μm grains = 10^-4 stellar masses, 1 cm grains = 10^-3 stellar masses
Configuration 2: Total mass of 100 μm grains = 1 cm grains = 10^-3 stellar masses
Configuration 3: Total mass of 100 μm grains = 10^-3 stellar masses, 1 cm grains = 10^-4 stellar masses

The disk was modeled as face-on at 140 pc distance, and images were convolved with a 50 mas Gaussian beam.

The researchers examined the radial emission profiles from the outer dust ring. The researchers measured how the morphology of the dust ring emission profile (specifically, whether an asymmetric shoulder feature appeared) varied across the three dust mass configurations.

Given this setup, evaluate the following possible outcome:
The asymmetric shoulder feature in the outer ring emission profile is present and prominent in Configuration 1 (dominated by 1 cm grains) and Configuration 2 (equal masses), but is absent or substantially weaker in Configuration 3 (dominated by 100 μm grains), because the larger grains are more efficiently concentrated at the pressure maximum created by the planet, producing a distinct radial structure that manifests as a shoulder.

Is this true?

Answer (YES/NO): NO